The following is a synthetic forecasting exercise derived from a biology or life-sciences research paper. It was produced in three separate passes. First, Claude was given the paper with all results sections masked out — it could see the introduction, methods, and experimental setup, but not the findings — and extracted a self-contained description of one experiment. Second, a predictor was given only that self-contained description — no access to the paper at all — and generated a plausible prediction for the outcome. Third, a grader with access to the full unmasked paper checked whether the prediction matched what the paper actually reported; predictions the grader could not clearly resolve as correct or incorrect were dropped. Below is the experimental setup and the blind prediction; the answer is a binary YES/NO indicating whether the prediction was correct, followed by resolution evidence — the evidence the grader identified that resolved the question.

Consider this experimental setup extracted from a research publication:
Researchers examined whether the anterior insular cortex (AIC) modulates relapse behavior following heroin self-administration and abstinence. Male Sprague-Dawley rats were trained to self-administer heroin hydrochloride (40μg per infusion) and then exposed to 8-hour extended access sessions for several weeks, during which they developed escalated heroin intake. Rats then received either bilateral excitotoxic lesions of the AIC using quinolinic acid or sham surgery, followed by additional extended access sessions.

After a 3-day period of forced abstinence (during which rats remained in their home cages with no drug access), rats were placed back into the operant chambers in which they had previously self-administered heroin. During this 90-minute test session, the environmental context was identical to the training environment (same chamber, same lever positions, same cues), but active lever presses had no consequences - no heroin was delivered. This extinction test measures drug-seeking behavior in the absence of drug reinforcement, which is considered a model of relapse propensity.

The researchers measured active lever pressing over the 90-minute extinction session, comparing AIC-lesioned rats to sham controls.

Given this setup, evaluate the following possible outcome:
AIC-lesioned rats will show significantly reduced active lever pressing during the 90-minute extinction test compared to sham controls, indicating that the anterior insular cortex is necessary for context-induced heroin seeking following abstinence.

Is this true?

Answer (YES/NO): NO